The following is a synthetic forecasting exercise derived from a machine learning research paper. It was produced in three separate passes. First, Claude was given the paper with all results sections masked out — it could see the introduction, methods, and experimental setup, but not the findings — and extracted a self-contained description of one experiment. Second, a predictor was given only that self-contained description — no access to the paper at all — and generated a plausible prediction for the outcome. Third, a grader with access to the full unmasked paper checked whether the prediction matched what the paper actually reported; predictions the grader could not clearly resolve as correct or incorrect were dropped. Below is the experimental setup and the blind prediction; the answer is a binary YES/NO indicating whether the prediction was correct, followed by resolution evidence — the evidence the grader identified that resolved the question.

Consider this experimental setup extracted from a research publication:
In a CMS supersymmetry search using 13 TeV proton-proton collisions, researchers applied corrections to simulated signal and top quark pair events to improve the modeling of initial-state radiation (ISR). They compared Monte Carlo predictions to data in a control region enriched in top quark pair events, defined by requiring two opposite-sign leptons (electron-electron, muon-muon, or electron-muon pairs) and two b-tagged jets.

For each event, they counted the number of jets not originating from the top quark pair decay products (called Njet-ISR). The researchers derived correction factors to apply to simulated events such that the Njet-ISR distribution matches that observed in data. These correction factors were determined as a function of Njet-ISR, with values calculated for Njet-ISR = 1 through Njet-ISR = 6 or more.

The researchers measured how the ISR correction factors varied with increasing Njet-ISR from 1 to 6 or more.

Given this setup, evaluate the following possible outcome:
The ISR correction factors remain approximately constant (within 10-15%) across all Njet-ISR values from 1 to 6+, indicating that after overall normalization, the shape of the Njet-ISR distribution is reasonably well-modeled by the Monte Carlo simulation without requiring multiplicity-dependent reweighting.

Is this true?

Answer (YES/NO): NO